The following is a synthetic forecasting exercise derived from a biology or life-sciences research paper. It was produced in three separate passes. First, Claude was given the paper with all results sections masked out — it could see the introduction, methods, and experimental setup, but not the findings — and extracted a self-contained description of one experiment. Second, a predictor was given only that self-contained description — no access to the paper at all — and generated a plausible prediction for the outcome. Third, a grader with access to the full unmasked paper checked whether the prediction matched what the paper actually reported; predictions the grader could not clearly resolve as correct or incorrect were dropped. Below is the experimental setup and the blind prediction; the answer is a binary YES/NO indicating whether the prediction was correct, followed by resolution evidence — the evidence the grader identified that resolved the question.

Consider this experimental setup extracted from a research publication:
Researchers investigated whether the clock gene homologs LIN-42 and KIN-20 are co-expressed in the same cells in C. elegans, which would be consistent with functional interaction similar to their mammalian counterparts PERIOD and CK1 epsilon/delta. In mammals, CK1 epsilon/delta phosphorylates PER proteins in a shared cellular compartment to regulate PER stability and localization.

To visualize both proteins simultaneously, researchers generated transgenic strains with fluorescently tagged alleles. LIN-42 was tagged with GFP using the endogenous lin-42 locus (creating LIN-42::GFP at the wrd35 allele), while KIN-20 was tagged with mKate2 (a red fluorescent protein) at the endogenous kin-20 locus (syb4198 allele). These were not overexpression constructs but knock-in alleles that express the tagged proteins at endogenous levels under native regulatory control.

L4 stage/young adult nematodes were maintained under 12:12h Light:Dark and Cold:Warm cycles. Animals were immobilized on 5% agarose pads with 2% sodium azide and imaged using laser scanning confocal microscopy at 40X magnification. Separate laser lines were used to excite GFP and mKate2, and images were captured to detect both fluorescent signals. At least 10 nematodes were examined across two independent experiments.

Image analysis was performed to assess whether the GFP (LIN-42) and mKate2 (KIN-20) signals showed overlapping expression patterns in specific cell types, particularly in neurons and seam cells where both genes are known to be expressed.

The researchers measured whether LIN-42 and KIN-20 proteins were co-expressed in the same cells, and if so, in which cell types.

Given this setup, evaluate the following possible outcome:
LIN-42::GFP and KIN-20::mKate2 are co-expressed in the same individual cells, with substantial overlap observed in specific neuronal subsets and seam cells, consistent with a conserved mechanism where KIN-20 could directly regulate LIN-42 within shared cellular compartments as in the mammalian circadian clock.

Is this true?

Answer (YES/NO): YES